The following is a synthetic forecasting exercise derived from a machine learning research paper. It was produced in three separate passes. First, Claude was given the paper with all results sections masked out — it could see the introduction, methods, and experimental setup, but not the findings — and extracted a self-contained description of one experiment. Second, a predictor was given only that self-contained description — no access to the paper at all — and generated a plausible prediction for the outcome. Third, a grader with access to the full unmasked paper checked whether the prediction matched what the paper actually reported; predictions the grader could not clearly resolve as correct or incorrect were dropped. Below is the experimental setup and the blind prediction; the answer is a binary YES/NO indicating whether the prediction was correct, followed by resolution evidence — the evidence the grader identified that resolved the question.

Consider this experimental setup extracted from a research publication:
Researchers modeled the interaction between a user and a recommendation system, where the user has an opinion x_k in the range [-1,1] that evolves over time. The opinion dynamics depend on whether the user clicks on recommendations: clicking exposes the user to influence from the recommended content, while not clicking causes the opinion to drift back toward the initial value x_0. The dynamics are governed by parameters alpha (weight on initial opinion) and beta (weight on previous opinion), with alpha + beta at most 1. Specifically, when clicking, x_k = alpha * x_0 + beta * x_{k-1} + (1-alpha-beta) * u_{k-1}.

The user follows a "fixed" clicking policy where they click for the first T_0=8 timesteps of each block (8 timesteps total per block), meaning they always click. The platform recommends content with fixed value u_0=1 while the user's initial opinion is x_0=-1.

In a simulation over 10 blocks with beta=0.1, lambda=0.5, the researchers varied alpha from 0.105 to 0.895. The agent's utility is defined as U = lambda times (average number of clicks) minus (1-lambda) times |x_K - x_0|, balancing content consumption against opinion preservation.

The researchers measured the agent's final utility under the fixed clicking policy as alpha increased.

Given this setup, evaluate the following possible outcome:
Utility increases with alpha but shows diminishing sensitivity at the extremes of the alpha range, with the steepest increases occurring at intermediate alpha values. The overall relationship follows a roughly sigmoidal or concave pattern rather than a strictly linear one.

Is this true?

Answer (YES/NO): NO